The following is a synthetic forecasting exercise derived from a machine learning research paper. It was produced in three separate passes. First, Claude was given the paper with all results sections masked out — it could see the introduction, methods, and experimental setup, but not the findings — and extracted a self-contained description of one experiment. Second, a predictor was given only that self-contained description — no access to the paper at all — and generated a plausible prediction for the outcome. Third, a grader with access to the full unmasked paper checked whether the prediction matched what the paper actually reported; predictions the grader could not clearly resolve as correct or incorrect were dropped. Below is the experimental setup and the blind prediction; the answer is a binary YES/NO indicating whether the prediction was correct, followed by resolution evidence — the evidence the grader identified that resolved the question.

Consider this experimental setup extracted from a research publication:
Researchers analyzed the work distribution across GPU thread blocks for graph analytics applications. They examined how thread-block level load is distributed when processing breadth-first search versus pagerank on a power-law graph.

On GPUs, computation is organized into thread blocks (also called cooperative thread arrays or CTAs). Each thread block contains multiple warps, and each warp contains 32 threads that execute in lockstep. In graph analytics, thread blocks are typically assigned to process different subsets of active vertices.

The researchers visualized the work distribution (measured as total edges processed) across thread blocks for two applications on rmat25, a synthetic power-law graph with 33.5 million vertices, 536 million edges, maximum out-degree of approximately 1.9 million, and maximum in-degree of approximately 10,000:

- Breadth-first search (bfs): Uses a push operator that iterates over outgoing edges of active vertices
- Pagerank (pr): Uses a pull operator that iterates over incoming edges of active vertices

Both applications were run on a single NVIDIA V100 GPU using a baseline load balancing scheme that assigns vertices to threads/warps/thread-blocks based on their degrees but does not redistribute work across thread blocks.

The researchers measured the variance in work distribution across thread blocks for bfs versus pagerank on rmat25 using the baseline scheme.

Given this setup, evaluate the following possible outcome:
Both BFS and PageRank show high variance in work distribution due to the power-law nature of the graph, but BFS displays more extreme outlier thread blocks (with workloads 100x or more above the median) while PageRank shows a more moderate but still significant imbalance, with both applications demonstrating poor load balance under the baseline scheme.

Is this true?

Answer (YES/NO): NO